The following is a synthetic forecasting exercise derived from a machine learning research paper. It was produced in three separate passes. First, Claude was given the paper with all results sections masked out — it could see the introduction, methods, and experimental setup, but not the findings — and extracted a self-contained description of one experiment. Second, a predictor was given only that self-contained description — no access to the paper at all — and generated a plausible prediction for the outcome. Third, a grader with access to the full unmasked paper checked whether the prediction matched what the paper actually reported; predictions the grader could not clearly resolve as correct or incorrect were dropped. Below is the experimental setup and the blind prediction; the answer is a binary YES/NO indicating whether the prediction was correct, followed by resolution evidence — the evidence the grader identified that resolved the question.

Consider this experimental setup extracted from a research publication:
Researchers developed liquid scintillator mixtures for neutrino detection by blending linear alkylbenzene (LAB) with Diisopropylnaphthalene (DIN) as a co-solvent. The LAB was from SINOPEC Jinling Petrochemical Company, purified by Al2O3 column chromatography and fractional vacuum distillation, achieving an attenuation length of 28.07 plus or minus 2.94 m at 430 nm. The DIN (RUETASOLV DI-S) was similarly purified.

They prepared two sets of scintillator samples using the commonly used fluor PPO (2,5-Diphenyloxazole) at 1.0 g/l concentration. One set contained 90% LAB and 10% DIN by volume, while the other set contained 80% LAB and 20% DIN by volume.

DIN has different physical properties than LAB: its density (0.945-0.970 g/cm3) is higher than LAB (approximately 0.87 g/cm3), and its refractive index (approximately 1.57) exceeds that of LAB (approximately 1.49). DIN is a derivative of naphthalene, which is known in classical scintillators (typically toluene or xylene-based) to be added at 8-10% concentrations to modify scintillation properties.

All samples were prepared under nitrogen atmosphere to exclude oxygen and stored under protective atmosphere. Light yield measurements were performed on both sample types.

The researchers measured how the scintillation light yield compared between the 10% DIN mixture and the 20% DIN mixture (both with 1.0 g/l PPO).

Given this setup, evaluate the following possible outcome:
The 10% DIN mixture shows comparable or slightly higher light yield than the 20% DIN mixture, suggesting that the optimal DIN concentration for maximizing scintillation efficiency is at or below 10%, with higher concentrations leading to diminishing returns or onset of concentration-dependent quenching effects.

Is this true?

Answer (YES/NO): YES